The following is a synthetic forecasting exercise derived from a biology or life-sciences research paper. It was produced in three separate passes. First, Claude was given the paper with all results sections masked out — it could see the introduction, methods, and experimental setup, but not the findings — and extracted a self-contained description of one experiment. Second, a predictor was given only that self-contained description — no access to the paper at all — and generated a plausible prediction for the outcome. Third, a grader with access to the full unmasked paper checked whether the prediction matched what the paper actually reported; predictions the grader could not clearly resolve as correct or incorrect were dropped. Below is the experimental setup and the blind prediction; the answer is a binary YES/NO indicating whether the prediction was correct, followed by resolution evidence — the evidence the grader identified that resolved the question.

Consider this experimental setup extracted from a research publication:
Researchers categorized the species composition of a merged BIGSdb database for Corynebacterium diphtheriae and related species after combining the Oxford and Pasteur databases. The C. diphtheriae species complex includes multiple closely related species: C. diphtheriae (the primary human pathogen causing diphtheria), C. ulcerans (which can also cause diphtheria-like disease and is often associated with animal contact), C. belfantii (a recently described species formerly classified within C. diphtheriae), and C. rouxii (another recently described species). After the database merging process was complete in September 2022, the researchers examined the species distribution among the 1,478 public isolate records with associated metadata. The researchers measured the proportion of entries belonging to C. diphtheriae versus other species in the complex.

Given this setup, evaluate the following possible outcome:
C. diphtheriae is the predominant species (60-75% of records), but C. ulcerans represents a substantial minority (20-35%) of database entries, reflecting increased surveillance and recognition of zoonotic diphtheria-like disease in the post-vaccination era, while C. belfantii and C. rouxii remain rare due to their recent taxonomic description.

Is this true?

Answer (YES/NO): NO